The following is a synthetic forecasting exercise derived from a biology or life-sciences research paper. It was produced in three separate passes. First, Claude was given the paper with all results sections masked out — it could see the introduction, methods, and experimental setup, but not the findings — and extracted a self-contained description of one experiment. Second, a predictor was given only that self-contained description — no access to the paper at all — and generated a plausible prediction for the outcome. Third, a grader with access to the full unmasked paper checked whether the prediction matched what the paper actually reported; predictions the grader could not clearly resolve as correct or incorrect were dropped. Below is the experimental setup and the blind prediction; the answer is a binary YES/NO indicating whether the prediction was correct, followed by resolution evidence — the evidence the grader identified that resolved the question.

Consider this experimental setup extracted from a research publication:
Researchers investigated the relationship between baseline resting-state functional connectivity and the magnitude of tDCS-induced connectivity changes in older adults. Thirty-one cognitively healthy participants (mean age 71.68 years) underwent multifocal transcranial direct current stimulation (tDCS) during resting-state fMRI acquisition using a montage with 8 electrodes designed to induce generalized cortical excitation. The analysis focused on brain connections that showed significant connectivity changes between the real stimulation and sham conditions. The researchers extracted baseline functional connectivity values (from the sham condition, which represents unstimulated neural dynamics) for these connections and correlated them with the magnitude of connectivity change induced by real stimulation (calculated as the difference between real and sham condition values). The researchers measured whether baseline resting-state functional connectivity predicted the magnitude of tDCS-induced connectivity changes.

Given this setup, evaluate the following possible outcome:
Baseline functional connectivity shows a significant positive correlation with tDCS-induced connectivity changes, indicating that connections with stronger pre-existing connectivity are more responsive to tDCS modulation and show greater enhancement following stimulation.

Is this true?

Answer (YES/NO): NO